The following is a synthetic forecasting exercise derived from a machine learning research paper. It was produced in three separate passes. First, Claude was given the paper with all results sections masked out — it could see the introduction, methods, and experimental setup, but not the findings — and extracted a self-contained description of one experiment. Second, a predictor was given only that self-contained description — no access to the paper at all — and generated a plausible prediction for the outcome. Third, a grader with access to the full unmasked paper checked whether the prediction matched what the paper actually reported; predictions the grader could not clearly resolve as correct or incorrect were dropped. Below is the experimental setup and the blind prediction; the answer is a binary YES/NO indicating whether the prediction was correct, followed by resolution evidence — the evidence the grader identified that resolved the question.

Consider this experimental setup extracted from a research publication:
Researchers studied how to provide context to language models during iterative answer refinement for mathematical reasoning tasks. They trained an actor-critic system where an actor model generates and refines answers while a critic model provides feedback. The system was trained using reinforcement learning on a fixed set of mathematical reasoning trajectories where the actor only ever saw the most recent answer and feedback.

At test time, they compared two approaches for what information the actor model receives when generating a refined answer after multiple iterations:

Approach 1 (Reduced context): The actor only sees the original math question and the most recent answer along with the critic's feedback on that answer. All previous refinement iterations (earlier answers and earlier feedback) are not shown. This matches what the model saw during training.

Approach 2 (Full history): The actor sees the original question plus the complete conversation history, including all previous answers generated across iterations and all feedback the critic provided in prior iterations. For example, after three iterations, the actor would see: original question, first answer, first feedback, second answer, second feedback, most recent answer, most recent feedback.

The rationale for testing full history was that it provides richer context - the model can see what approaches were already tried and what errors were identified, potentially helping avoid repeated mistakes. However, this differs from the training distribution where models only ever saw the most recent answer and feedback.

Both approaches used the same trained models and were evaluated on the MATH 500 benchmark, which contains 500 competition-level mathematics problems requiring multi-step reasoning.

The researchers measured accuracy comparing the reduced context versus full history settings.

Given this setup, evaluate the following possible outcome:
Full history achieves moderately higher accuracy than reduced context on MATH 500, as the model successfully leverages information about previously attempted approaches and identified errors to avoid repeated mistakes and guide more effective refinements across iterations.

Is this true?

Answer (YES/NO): NO